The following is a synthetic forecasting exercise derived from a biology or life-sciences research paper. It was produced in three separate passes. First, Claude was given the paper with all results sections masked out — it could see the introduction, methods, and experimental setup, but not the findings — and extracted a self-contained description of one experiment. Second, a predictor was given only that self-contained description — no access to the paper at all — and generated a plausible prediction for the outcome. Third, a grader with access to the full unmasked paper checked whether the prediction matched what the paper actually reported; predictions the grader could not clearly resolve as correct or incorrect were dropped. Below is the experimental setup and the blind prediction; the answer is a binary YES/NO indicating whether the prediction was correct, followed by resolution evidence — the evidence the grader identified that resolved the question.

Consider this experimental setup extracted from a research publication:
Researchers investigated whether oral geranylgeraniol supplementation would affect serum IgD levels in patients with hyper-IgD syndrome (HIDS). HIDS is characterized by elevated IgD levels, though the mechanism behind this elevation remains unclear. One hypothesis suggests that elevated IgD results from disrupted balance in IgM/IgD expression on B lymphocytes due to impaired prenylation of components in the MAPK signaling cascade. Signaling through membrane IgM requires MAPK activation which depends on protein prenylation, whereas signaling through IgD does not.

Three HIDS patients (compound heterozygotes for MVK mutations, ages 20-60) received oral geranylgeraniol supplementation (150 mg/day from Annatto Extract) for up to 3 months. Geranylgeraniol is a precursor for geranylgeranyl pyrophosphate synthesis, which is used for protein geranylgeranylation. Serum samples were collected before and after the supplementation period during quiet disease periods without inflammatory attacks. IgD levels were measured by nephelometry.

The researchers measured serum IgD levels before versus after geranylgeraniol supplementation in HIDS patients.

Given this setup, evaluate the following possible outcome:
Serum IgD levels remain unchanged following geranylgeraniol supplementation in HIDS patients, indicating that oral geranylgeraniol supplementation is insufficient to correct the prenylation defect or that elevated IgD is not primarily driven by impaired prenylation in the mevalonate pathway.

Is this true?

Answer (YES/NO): YES